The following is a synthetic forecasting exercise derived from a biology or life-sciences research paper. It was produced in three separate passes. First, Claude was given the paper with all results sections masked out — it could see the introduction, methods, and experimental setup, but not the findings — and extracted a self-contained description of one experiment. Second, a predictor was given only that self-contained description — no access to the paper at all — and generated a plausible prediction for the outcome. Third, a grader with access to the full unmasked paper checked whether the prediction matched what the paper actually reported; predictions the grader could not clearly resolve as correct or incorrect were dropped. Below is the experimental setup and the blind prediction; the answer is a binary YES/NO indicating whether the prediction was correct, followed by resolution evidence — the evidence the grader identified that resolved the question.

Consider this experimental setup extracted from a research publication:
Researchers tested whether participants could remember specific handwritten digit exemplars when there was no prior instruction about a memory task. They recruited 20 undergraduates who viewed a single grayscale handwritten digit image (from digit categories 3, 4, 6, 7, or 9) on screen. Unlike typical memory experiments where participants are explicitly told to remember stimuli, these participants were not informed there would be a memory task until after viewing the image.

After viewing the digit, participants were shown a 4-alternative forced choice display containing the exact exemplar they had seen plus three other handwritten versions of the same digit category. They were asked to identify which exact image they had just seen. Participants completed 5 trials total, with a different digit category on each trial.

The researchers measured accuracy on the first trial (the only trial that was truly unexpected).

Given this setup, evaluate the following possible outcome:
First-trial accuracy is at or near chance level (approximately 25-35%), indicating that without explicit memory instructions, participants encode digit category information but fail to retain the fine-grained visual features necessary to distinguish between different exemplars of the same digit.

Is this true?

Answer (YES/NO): NO